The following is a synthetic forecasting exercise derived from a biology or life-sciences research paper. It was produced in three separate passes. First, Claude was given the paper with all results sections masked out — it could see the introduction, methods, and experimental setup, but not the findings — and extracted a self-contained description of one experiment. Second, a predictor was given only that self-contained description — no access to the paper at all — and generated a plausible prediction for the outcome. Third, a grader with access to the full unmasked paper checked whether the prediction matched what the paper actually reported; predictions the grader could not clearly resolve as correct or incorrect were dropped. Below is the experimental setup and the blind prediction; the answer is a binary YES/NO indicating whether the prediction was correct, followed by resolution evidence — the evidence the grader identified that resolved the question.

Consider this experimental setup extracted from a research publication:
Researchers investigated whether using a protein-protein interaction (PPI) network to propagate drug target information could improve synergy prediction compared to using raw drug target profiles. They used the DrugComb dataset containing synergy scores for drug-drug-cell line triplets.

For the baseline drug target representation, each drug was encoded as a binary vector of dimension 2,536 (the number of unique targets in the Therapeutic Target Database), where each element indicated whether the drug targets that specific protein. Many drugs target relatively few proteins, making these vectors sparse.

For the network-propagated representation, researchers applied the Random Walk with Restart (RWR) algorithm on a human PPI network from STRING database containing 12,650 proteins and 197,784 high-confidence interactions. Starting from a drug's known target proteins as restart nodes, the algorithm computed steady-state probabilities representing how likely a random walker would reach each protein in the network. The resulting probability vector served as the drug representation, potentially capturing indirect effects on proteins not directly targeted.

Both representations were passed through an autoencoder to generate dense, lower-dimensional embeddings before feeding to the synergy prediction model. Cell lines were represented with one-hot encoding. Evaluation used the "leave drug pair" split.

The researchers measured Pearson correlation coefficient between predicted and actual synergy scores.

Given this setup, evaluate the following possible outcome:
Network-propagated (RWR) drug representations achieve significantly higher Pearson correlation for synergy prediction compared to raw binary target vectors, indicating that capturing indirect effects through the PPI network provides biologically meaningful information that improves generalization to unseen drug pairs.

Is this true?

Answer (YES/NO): NO